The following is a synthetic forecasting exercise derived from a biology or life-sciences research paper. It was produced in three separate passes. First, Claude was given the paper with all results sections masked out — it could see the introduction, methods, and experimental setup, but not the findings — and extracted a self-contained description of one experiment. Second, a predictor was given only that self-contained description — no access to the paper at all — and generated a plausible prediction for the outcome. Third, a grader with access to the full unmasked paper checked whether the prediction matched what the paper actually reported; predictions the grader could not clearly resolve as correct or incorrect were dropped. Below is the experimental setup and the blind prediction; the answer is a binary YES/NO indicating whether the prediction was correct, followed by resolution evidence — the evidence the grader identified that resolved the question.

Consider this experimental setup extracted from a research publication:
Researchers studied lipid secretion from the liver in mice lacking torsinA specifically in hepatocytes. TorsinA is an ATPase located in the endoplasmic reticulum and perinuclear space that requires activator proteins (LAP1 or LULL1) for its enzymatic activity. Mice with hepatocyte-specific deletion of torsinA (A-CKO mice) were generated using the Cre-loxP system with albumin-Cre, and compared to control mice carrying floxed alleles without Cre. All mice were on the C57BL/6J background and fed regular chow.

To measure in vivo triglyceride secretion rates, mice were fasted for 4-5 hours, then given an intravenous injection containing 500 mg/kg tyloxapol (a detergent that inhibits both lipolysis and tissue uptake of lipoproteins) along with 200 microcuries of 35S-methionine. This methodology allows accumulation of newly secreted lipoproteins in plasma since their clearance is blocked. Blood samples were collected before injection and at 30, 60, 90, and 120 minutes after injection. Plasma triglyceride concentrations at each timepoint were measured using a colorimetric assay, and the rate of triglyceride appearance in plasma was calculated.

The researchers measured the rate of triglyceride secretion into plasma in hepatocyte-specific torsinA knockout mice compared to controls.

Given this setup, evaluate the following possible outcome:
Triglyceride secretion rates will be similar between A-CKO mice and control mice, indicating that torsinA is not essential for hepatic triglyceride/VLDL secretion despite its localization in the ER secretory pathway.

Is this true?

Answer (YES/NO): NO